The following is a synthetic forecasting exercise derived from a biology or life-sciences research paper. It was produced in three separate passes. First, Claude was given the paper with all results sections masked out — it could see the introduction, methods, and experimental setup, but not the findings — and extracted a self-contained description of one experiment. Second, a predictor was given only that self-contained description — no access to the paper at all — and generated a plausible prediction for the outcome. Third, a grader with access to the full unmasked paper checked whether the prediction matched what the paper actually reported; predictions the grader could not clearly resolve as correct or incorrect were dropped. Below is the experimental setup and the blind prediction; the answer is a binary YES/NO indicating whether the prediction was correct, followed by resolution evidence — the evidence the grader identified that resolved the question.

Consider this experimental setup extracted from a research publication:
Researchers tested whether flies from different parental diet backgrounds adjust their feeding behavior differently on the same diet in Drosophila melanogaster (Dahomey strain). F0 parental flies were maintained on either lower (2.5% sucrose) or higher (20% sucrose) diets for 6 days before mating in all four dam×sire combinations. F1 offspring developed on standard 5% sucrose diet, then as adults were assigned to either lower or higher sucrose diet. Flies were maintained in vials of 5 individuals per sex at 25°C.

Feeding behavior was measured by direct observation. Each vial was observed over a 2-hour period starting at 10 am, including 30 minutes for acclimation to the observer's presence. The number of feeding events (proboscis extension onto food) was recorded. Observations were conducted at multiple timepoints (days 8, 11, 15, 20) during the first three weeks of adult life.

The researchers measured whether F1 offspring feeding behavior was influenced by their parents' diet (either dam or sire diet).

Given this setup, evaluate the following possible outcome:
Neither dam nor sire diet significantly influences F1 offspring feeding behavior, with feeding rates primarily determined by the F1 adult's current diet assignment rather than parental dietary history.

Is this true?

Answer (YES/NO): NO